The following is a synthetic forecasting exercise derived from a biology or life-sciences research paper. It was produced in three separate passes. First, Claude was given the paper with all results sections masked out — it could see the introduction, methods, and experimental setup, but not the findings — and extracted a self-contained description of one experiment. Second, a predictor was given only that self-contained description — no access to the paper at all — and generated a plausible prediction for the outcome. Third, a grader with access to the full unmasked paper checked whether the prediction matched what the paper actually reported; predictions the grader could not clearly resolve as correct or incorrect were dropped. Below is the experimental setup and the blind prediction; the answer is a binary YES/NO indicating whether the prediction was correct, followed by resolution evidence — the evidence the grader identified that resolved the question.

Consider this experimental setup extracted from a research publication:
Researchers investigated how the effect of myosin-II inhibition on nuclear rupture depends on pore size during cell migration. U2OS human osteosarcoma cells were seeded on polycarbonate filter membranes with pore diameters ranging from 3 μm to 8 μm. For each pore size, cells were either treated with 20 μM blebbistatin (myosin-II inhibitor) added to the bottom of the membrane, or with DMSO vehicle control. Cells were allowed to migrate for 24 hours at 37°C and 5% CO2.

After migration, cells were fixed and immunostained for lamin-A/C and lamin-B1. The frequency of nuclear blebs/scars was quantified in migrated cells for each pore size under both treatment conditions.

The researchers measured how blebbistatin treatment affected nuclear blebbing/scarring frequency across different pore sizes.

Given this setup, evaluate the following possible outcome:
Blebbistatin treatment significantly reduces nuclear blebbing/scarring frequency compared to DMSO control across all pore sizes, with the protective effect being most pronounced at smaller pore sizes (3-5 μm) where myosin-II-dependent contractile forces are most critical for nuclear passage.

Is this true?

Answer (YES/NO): NO